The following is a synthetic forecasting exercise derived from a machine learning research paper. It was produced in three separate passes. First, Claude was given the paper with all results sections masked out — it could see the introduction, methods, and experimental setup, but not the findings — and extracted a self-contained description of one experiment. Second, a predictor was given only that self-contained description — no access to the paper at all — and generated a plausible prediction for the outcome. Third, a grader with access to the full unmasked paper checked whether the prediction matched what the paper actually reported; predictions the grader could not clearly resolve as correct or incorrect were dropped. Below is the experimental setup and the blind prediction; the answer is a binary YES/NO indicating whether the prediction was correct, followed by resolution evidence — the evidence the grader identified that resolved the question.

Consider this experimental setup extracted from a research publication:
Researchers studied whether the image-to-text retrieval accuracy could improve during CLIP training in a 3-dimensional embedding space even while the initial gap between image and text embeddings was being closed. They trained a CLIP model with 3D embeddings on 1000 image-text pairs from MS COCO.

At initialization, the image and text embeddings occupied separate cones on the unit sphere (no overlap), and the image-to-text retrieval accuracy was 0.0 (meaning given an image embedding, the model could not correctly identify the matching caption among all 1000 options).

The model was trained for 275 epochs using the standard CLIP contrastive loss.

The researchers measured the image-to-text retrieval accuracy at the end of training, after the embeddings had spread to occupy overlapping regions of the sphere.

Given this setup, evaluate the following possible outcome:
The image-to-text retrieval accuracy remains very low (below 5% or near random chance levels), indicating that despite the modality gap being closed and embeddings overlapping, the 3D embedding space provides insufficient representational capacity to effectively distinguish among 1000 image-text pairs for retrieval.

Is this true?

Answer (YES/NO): NO